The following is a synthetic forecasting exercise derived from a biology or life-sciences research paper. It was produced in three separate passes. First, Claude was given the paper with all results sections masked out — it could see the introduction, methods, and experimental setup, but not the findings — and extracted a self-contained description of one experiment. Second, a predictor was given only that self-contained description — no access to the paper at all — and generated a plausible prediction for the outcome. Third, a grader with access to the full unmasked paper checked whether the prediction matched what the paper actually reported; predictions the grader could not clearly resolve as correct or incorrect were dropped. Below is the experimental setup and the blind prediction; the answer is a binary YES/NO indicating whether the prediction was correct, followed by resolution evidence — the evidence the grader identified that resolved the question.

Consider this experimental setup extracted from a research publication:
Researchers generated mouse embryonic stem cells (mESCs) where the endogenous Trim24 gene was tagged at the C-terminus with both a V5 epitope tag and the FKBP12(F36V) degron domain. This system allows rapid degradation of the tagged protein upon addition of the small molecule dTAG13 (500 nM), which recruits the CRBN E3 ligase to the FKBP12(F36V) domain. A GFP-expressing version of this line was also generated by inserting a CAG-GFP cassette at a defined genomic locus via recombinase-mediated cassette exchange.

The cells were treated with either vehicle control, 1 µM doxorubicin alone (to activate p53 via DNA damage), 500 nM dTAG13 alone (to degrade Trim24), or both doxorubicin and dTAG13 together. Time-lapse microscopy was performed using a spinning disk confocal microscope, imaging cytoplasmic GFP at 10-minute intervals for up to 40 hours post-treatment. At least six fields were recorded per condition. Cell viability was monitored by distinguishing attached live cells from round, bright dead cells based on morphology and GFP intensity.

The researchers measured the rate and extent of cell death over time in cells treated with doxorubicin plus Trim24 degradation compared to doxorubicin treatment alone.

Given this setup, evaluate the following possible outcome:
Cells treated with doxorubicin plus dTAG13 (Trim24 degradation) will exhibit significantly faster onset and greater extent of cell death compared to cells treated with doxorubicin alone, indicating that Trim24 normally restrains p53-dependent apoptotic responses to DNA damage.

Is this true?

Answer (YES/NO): NO